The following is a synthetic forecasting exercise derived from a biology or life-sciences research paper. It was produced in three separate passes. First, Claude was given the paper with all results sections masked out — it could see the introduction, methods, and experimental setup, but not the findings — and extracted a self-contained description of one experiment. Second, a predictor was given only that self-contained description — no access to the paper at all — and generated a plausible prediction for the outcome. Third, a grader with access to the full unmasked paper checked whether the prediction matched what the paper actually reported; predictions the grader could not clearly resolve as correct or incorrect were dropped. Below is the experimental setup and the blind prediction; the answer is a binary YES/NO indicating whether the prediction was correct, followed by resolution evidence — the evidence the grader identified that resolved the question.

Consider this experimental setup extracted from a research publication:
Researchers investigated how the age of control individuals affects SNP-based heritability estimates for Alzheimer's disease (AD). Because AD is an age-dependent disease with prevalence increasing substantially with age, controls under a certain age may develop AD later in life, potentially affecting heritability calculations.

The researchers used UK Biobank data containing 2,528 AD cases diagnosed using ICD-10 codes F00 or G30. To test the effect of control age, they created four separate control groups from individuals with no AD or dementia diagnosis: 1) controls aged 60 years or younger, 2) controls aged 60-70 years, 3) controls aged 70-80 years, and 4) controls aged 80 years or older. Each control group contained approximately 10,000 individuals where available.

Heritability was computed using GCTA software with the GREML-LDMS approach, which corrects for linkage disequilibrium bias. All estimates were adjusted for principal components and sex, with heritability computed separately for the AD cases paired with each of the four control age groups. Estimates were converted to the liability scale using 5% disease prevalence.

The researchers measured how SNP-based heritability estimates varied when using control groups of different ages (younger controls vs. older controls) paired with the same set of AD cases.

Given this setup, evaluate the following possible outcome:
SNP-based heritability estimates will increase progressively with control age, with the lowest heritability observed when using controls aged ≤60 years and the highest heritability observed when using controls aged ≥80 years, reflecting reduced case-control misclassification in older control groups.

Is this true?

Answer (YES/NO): NO